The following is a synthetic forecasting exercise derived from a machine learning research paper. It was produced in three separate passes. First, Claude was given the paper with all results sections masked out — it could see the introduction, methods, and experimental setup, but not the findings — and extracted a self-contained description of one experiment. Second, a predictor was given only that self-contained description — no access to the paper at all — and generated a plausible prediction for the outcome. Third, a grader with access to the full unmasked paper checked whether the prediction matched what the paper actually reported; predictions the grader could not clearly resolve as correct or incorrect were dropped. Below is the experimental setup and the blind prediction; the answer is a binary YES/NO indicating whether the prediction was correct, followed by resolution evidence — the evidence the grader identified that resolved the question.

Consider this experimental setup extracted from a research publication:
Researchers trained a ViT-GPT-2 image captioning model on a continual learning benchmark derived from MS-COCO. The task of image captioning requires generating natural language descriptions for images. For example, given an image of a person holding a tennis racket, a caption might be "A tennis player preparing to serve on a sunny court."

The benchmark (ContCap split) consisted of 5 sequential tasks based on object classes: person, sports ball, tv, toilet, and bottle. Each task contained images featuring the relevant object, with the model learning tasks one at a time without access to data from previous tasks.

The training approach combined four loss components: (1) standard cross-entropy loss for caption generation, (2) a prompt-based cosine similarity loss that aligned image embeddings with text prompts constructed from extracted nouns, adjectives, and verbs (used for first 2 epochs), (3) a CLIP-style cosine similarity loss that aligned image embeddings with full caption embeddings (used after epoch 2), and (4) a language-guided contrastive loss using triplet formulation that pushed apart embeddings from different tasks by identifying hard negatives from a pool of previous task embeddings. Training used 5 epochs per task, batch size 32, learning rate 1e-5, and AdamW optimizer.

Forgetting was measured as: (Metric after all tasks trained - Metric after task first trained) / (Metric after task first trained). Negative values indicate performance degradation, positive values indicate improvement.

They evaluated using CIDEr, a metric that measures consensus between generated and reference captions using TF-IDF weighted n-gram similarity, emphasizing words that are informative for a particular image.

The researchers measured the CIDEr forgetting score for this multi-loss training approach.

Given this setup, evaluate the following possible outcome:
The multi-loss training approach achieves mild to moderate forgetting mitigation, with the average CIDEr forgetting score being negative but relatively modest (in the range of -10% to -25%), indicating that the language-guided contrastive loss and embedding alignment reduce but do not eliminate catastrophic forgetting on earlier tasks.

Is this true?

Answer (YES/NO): NO